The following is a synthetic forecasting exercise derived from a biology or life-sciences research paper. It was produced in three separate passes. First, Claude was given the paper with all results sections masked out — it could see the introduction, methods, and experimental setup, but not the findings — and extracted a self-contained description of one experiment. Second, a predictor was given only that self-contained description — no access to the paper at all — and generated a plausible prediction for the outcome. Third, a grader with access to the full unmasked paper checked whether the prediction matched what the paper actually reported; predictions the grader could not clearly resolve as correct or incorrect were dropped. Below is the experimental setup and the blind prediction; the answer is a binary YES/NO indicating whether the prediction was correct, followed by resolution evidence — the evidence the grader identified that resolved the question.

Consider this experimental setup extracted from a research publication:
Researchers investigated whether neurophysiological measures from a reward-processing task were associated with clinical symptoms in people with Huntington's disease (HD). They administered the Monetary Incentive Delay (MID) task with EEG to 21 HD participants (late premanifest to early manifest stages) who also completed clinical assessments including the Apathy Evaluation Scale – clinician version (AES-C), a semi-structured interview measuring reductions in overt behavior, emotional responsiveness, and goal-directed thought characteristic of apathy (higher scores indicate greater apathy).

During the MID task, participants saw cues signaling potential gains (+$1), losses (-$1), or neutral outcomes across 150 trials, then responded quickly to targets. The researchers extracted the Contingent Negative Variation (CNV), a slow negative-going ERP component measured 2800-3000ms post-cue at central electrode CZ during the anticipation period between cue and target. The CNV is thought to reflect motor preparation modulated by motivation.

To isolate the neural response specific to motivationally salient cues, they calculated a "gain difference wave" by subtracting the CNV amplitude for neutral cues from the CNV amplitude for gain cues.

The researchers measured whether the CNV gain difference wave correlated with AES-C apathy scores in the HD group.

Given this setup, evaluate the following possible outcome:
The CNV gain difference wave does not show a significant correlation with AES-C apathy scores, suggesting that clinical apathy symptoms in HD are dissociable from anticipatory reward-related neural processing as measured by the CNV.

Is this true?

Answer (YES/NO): NO